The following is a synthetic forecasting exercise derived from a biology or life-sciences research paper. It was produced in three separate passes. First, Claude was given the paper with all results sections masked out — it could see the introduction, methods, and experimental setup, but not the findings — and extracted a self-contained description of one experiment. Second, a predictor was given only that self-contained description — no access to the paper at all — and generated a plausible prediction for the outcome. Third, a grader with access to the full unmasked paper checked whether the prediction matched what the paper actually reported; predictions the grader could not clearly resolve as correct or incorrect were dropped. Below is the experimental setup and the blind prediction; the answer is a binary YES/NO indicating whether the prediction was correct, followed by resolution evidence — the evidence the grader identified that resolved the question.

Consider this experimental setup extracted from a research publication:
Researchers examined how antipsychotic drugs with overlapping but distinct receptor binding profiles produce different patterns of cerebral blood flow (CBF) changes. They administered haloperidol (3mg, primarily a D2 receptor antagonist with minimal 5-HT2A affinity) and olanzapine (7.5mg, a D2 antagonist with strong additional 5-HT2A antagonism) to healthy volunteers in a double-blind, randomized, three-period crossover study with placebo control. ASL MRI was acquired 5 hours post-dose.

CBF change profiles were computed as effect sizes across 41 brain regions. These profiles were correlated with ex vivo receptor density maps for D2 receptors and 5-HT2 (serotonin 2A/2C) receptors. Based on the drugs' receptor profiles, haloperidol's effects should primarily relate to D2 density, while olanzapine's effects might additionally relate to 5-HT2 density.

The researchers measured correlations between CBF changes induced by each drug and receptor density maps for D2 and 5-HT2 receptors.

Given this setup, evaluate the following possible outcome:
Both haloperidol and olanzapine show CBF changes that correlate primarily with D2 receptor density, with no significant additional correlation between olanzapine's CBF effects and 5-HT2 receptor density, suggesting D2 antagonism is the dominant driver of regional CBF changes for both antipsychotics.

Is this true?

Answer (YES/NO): NO